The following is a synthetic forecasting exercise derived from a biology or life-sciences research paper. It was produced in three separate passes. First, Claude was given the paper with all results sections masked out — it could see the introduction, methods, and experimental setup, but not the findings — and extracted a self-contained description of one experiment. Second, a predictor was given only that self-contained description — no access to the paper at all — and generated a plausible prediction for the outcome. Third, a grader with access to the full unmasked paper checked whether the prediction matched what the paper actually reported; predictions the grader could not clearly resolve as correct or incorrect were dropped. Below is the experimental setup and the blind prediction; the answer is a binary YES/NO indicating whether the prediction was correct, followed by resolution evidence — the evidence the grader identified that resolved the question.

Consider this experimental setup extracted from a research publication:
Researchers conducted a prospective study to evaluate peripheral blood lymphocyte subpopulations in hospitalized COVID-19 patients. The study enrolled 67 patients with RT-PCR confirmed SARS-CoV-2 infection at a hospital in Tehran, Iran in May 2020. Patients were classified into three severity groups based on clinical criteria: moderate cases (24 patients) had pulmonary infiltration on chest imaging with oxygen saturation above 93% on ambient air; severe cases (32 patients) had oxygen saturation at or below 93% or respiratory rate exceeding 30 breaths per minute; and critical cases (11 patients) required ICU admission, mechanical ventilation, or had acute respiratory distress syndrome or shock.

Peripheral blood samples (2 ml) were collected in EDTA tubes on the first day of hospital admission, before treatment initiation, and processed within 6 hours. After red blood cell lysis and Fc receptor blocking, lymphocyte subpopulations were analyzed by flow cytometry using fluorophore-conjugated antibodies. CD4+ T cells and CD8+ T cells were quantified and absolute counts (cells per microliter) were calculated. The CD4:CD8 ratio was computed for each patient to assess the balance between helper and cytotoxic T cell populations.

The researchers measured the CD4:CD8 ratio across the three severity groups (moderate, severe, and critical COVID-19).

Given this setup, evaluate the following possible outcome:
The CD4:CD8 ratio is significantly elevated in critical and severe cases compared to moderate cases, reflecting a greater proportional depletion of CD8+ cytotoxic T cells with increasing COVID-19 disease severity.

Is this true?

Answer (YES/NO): NO